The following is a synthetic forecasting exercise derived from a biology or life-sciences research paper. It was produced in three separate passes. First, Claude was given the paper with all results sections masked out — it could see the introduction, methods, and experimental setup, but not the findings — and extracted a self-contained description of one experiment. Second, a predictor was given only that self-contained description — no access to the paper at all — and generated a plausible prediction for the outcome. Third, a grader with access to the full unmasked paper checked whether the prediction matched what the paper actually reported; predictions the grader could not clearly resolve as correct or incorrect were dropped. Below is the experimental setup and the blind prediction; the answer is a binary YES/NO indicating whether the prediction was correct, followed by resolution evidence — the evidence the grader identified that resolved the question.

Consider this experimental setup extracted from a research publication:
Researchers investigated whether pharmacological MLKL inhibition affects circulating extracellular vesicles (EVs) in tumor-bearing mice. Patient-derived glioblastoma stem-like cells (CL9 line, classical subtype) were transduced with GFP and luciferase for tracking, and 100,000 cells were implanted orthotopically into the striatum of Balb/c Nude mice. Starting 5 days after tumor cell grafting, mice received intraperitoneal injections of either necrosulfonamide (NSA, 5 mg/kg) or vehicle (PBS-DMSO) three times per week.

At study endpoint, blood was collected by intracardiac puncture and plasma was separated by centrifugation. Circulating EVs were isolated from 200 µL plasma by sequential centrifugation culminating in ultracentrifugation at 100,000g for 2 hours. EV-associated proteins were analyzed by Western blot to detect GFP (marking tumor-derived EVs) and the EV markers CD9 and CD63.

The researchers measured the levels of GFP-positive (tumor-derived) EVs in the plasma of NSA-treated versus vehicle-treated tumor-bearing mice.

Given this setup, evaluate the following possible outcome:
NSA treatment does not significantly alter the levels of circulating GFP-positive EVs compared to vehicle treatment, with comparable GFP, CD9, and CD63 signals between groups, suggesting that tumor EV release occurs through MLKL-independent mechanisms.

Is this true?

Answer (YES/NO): NO